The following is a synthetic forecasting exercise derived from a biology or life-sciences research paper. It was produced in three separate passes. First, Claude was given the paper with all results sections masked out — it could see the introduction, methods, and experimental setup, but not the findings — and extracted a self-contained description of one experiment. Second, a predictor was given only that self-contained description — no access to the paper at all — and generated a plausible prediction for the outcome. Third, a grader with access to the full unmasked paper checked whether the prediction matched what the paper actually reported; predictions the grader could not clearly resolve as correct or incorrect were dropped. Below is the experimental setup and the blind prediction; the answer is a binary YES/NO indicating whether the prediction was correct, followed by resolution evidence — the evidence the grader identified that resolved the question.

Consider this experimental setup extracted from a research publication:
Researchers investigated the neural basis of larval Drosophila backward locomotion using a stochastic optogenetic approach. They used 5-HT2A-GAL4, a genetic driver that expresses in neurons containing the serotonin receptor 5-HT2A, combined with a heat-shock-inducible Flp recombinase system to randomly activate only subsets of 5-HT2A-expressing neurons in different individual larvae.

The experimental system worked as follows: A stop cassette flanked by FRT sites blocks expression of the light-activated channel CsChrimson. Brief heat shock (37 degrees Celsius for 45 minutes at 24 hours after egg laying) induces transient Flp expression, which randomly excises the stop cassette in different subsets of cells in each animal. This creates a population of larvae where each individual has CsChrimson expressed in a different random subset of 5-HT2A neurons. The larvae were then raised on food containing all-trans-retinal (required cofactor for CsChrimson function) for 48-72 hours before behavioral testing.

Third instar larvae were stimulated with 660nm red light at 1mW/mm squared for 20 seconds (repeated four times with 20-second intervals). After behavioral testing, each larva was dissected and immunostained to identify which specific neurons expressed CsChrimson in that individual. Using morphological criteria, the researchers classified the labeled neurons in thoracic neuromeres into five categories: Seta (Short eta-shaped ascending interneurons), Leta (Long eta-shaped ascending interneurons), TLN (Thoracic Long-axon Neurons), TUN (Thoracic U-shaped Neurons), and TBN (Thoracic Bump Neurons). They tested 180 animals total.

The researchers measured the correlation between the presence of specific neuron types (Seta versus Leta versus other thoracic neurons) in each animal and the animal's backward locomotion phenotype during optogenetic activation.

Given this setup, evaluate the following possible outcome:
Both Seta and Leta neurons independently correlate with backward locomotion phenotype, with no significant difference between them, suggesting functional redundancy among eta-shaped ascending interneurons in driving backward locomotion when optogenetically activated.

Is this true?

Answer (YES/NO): NO